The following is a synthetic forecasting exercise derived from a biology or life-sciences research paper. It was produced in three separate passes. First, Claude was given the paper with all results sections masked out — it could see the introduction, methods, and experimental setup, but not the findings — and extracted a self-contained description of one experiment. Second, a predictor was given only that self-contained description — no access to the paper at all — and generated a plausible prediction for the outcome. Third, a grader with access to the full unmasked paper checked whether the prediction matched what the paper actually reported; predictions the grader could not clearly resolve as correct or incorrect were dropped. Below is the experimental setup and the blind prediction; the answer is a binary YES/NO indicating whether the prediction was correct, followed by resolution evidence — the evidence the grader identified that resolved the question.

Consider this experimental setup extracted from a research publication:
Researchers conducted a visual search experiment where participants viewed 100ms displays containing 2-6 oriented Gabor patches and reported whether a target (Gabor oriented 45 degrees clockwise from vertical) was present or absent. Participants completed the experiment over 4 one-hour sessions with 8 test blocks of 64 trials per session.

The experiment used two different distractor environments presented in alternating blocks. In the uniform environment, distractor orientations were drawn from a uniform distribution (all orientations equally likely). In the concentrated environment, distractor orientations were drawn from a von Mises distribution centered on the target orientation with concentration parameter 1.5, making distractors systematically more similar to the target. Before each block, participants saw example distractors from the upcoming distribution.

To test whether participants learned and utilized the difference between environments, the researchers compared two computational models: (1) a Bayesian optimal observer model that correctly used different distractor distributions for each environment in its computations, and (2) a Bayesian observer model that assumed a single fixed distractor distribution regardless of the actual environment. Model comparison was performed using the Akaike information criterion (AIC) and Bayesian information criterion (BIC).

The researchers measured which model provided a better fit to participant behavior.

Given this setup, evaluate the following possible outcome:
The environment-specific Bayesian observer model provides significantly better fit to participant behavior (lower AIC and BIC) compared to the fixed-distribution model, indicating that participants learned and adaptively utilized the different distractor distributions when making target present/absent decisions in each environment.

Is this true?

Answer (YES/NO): NO